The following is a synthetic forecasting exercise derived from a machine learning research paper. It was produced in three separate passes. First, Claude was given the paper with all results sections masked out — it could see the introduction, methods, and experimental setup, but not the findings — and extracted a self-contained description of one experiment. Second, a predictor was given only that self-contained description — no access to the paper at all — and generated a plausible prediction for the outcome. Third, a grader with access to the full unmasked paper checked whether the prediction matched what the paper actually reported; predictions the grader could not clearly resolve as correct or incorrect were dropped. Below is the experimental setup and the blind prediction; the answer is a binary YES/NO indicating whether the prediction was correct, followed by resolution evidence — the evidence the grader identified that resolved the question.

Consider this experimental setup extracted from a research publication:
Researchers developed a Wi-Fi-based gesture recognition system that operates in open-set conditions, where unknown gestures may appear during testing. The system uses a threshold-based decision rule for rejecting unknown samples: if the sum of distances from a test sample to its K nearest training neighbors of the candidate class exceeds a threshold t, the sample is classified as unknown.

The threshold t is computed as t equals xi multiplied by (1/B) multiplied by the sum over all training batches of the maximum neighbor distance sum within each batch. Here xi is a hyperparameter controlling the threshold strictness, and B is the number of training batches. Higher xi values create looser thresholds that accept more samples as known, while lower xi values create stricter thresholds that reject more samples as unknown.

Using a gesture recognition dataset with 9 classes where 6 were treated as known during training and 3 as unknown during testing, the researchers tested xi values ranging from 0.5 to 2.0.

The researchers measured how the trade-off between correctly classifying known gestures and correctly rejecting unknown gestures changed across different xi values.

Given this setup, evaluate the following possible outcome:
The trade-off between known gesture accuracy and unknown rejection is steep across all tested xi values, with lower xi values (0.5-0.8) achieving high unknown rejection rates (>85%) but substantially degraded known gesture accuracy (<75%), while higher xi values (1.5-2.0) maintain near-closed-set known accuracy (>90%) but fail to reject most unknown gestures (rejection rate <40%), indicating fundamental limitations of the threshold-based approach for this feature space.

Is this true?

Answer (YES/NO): NO